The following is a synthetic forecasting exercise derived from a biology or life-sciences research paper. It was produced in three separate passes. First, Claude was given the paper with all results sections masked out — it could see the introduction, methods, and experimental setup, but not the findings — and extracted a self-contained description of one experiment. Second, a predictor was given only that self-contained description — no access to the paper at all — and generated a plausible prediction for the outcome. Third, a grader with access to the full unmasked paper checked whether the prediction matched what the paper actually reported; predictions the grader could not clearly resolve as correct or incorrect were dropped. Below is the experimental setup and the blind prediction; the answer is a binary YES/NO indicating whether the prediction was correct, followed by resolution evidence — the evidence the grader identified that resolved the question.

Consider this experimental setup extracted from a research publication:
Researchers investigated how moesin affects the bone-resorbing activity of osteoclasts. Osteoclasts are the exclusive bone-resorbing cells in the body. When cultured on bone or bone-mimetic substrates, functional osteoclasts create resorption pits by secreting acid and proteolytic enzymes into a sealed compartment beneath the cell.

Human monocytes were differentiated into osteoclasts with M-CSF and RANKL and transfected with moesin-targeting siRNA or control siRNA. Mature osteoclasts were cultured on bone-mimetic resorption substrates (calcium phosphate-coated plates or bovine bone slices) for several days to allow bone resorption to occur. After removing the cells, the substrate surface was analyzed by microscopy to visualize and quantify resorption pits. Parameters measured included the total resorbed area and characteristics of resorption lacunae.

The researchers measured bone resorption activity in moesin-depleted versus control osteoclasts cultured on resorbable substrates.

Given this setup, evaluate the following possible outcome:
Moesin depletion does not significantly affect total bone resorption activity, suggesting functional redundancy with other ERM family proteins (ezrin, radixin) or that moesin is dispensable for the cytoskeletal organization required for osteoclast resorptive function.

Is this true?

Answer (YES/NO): NO